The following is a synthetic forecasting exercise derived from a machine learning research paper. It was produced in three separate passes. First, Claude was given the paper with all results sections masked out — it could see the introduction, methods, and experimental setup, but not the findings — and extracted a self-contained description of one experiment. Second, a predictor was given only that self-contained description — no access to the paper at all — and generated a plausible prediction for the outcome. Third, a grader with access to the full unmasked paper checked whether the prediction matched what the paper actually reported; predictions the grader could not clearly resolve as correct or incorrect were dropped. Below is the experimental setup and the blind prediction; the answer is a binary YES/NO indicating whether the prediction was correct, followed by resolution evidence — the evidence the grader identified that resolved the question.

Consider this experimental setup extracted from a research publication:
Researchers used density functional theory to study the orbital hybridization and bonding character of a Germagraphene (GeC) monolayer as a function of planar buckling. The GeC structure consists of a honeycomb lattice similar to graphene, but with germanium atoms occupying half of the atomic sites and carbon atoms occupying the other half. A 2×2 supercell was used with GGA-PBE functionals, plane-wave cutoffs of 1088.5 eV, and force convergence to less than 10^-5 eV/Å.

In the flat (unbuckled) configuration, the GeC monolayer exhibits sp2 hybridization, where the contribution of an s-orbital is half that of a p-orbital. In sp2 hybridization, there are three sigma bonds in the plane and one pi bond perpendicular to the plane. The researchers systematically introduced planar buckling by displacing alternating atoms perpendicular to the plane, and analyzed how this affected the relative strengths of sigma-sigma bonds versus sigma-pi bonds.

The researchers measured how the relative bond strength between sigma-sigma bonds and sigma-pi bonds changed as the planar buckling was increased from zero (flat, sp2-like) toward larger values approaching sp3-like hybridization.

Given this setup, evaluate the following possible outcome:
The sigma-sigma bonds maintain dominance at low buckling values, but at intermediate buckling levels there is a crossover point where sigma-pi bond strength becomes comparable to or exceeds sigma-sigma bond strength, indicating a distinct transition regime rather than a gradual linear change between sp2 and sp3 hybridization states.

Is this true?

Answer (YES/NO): NO